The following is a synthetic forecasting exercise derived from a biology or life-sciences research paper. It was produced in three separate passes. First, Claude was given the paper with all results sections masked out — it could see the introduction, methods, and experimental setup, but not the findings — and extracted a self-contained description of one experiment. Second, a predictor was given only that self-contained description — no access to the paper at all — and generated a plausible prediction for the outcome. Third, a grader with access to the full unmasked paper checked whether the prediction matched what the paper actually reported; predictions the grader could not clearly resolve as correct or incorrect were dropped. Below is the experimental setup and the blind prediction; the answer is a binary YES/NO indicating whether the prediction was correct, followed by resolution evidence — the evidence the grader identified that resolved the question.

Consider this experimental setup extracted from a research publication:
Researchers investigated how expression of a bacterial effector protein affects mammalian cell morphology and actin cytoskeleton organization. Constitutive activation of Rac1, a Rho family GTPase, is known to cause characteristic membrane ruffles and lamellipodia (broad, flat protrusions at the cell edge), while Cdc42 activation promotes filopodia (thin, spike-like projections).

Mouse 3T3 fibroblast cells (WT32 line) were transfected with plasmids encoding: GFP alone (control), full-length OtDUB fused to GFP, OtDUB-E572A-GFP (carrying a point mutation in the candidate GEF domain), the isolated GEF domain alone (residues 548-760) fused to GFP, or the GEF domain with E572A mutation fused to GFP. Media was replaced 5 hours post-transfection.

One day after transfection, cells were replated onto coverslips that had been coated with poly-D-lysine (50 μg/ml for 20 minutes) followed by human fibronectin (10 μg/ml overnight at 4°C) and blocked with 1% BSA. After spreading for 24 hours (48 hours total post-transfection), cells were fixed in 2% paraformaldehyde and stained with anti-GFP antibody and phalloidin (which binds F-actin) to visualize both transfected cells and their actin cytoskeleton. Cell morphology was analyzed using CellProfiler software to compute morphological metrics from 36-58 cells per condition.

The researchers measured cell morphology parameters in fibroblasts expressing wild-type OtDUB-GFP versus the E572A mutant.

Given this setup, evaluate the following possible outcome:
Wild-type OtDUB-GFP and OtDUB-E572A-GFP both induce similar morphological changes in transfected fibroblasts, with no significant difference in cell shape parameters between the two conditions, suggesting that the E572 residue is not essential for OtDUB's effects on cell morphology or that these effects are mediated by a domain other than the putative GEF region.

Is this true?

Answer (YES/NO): NO